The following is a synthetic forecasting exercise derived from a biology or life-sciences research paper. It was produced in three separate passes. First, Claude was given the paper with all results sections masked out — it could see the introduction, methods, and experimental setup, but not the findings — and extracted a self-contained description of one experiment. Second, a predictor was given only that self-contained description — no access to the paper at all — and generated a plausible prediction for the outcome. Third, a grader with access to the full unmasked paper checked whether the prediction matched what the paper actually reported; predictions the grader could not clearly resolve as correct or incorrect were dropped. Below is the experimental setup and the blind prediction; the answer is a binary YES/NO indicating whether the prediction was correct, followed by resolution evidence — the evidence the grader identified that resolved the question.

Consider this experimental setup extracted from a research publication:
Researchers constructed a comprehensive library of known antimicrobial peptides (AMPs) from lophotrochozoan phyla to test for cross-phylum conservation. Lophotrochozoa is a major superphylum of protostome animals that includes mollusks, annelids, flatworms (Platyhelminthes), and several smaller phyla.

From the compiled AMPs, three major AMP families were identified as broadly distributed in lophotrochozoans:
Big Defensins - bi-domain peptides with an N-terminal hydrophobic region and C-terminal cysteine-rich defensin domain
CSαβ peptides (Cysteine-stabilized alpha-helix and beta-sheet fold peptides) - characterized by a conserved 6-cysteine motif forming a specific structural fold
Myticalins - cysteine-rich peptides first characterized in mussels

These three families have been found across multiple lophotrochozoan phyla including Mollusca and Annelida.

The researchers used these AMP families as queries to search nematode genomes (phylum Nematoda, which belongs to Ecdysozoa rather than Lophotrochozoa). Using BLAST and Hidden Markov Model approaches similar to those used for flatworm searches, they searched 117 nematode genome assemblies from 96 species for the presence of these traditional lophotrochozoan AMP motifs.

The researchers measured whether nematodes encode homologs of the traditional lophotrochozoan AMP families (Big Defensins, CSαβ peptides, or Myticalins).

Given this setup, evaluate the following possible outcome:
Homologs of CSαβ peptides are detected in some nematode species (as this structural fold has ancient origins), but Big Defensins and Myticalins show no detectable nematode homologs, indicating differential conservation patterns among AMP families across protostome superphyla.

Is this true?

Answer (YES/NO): YES